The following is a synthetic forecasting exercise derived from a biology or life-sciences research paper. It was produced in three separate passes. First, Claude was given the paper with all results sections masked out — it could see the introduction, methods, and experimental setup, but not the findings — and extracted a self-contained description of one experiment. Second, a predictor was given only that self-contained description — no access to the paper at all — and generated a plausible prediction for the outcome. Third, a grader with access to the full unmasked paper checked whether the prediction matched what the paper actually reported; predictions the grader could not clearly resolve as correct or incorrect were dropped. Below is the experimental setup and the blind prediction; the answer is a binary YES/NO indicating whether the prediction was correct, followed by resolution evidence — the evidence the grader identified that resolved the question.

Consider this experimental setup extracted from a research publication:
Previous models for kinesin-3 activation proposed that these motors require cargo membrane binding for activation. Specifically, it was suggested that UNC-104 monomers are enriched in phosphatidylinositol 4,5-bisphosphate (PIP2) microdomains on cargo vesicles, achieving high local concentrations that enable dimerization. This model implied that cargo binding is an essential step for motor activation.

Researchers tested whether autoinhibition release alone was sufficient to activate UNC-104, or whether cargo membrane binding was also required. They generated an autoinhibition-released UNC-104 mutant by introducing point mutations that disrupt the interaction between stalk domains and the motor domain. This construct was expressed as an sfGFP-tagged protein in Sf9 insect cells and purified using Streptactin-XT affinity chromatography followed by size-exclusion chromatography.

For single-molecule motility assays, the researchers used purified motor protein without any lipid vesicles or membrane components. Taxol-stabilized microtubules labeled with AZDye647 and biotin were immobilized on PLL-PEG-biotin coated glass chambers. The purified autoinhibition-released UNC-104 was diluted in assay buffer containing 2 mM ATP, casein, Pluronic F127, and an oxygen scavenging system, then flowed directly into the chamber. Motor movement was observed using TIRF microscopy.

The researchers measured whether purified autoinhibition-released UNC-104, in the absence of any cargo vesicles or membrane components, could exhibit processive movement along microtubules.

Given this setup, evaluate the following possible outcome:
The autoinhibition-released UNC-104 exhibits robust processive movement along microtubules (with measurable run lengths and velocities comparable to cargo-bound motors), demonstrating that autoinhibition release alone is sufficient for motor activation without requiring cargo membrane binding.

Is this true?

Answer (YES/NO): YES